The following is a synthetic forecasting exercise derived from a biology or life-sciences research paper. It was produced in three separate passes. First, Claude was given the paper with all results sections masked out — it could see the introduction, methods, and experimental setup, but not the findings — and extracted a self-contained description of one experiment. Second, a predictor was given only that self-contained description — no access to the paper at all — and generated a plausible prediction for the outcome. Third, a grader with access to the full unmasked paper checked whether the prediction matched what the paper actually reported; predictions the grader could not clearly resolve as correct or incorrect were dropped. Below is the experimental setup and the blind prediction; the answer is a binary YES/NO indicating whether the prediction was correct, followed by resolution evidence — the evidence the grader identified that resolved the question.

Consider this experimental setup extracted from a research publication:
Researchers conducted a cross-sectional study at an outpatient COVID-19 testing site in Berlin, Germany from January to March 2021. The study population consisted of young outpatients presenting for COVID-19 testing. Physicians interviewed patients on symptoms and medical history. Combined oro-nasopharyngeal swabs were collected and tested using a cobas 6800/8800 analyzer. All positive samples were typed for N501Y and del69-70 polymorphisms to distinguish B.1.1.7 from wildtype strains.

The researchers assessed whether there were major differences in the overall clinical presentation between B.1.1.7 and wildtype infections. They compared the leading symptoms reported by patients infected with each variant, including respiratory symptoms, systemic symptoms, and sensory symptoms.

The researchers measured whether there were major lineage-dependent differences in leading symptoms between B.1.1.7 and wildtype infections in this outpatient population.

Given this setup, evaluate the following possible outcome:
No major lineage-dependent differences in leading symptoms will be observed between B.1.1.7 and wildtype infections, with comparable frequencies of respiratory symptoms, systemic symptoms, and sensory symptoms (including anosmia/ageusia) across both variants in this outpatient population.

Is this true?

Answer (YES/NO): NO